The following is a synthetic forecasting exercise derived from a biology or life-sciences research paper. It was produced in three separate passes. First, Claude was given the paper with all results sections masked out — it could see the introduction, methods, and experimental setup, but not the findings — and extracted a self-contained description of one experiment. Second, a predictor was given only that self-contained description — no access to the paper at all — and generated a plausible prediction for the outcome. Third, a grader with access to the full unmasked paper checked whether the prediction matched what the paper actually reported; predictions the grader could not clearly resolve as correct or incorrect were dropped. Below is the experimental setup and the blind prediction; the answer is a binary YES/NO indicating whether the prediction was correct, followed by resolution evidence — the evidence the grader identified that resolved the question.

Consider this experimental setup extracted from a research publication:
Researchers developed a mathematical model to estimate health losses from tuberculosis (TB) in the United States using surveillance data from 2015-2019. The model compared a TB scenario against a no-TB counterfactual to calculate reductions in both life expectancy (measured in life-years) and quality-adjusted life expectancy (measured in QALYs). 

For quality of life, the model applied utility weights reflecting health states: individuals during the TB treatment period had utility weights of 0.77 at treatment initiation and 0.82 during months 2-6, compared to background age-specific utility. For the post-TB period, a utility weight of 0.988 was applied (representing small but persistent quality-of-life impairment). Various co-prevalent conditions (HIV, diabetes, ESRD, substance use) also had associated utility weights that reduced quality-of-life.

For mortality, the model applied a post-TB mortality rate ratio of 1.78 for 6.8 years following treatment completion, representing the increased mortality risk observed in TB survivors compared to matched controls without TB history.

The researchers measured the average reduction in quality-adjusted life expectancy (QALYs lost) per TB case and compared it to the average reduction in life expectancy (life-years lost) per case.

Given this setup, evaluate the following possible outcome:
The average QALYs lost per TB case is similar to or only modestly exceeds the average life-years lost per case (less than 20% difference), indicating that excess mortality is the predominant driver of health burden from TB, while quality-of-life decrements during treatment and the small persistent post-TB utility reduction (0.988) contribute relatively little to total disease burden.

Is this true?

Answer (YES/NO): NO